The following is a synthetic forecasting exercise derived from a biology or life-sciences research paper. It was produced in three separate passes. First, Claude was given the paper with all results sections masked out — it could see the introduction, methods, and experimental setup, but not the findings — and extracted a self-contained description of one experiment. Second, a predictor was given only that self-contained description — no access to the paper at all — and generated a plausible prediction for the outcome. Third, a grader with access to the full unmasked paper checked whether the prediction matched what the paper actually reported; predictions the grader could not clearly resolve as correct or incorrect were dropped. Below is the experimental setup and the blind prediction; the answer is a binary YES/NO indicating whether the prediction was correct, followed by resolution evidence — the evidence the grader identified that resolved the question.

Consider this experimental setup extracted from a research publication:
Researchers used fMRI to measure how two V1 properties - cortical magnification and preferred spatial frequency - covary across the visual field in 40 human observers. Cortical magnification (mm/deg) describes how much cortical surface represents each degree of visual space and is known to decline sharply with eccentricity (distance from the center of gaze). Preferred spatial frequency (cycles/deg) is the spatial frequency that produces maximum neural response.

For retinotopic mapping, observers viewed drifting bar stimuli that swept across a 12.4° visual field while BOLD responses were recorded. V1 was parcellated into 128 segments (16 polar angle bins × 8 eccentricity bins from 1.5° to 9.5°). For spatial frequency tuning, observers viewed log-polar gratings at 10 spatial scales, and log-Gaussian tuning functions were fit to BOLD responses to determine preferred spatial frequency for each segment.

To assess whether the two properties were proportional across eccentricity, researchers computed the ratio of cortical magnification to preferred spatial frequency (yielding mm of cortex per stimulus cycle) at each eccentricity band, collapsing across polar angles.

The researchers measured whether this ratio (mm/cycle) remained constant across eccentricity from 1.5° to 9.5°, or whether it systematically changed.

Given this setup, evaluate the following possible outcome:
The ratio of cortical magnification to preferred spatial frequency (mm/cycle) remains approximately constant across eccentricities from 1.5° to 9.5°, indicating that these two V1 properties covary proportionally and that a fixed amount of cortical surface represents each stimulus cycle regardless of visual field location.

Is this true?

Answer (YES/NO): YES